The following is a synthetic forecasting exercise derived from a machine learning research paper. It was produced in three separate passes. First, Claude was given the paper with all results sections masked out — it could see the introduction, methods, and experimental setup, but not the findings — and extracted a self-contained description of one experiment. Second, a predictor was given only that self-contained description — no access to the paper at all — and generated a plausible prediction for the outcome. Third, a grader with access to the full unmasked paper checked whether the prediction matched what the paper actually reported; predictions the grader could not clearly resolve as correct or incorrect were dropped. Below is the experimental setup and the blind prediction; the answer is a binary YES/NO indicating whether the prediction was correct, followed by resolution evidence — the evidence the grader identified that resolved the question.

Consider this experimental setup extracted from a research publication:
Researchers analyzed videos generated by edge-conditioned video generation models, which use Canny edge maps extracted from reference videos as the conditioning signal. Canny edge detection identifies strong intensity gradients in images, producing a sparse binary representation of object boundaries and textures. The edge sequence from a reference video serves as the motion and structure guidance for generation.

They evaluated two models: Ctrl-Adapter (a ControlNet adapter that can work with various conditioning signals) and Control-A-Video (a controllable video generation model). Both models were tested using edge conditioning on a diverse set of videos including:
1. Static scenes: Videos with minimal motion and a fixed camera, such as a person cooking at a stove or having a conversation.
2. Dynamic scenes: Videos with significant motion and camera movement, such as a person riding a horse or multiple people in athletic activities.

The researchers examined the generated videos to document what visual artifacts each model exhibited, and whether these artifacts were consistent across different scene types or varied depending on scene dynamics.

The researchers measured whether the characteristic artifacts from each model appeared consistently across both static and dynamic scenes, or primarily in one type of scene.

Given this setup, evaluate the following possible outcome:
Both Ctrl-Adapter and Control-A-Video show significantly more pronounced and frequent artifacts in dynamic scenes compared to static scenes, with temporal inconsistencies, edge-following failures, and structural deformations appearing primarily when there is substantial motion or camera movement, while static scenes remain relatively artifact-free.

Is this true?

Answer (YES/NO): NO